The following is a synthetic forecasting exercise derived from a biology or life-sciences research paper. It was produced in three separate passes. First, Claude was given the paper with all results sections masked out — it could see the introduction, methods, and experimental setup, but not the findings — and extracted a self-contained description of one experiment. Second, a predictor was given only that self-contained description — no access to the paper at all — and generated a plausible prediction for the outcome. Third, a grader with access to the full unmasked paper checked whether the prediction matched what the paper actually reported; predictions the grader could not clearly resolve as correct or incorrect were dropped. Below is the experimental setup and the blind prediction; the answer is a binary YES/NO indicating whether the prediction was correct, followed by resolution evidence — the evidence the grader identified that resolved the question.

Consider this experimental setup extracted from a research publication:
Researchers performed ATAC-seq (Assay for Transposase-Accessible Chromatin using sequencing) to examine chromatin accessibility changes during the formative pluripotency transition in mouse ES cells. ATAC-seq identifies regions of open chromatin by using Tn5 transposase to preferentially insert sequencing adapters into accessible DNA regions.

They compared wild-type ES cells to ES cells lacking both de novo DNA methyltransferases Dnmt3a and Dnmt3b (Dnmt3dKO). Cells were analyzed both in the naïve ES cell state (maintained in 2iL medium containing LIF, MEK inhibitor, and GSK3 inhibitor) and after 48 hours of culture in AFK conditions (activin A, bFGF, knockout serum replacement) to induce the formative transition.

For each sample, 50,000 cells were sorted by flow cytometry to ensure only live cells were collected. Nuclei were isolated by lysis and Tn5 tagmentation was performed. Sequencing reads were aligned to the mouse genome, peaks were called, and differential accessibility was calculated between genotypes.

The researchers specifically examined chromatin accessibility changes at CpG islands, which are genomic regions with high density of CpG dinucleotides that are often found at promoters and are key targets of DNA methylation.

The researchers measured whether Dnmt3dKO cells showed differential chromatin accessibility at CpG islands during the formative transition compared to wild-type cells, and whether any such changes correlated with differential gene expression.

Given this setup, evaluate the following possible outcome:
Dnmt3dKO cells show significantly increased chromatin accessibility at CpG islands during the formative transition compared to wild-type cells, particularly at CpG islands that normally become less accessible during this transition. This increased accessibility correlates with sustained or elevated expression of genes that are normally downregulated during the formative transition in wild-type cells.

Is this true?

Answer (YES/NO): NO